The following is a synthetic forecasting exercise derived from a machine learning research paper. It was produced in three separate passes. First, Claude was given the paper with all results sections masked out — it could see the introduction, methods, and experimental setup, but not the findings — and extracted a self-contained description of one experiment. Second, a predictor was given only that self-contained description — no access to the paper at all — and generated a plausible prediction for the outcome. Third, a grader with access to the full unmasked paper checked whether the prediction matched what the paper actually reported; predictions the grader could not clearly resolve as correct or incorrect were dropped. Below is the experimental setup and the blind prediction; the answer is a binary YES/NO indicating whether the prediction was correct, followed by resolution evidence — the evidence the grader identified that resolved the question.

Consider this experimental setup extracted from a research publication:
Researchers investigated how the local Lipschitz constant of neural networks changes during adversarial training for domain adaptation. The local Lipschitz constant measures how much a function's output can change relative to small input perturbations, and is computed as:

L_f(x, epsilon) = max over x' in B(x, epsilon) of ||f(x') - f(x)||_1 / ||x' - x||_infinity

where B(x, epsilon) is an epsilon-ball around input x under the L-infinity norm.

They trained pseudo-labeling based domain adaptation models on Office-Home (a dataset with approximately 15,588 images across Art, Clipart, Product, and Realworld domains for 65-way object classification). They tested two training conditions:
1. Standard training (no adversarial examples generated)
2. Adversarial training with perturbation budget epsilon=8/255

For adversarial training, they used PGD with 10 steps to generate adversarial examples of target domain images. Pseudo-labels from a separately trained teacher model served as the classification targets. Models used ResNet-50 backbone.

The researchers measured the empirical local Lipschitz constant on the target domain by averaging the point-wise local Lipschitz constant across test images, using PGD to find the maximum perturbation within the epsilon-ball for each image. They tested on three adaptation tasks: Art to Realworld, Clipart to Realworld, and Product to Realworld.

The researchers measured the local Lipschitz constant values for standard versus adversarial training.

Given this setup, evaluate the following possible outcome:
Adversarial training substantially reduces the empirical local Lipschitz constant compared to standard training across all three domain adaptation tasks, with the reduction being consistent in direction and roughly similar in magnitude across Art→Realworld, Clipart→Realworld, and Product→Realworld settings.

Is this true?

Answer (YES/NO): YES